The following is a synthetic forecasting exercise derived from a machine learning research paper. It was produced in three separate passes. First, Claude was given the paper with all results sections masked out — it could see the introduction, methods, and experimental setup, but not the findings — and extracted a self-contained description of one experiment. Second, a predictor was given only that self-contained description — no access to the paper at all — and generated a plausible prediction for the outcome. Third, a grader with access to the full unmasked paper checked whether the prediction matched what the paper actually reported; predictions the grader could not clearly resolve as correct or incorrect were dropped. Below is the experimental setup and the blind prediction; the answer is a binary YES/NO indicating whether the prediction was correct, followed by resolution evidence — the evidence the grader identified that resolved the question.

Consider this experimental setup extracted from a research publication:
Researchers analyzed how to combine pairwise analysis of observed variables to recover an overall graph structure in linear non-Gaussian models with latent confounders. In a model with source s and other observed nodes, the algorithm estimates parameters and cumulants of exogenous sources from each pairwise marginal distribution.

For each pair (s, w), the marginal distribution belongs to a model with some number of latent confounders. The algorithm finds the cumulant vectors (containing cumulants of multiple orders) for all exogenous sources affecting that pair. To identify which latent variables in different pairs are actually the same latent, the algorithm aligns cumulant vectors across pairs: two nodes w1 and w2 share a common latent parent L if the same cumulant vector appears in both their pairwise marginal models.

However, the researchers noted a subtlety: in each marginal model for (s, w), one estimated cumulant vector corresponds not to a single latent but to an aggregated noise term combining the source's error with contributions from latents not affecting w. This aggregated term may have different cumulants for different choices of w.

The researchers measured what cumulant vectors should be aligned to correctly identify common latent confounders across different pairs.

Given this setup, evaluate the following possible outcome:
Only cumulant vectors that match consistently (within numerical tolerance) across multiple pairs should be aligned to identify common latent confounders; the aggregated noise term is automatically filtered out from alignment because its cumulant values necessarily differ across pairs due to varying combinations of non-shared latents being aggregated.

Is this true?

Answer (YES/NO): YES